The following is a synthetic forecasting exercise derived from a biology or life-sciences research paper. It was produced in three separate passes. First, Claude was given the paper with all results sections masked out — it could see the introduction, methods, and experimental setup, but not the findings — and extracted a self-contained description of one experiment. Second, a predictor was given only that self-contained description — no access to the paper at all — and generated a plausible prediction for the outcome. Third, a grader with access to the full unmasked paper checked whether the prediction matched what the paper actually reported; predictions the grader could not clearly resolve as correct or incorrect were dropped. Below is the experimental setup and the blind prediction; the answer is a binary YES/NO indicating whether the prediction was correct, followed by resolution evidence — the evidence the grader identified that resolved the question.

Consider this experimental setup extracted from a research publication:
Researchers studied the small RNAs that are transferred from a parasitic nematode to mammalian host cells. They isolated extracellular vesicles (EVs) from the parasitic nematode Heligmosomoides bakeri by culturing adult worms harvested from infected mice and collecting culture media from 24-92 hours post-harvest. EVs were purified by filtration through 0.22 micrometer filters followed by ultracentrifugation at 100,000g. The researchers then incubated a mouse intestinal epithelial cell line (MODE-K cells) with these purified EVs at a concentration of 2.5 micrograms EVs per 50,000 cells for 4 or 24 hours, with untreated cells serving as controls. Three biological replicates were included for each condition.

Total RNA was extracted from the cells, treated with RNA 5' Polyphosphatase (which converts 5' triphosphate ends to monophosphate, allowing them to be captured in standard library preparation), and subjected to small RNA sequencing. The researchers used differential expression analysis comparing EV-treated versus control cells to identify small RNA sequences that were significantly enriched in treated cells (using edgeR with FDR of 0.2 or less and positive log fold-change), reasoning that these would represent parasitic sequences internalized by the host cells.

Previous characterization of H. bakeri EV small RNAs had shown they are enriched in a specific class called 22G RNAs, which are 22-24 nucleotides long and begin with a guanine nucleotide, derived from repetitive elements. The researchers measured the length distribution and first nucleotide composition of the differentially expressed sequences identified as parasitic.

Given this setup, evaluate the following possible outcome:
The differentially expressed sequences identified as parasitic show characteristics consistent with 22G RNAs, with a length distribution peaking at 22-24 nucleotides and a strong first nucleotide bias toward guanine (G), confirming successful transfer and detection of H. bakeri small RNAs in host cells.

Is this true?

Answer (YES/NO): YES